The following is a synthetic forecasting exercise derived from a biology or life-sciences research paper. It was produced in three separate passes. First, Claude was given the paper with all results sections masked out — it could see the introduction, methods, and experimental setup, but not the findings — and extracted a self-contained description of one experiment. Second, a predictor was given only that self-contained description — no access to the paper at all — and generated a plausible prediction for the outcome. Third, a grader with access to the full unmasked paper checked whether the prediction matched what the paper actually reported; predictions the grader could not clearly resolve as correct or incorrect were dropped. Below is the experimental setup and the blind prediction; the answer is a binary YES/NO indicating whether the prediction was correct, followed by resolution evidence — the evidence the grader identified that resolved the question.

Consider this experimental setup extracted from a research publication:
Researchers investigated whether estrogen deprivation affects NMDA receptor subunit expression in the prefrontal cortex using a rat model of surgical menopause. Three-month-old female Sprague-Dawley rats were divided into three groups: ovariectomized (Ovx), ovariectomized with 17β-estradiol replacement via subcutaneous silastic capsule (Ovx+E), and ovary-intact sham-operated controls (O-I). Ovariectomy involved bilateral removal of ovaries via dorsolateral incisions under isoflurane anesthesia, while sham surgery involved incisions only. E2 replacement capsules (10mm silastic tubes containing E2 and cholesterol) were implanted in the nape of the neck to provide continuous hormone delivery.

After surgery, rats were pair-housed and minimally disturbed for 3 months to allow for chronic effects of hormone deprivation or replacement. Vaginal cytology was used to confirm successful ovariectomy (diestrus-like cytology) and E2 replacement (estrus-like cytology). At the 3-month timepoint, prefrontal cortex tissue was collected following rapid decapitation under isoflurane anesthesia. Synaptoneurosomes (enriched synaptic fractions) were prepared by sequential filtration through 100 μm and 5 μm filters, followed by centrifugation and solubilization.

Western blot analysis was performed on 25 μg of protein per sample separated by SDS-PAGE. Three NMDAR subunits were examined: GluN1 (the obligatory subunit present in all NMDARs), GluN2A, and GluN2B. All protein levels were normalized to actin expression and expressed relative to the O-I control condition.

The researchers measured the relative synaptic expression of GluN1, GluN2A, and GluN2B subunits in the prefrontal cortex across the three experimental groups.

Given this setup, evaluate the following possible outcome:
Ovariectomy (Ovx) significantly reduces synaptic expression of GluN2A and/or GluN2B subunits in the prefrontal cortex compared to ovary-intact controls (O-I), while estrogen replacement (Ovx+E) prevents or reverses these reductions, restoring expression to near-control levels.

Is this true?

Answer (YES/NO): YES